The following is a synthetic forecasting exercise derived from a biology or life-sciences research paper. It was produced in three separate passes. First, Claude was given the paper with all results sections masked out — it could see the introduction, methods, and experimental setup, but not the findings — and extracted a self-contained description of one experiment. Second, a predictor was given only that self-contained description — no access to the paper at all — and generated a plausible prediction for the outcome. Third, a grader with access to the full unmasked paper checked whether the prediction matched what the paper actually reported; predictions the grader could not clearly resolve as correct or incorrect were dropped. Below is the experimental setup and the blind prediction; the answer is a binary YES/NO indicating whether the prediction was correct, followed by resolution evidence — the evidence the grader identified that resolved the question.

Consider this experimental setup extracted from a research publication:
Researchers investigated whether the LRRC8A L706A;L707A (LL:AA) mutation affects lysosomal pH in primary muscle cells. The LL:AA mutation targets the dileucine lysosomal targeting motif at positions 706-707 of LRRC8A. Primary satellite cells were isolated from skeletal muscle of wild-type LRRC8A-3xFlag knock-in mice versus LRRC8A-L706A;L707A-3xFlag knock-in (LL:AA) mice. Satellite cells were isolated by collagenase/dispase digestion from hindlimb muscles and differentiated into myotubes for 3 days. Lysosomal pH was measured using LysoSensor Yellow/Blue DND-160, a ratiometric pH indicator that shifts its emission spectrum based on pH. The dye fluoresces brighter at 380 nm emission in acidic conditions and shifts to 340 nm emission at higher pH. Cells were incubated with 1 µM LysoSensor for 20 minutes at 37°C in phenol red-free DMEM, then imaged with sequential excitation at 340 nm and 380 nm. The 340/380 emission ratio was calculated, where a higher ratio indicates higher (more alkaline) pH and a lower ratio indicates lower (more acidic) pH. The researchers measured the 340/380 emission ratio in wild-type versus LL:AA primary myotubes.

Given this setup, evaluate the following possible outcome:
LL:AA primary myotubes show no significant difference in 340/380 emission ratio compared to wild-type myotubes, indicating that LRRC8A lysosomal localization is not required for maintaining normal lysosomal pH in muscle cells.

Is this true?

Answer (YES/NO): NO